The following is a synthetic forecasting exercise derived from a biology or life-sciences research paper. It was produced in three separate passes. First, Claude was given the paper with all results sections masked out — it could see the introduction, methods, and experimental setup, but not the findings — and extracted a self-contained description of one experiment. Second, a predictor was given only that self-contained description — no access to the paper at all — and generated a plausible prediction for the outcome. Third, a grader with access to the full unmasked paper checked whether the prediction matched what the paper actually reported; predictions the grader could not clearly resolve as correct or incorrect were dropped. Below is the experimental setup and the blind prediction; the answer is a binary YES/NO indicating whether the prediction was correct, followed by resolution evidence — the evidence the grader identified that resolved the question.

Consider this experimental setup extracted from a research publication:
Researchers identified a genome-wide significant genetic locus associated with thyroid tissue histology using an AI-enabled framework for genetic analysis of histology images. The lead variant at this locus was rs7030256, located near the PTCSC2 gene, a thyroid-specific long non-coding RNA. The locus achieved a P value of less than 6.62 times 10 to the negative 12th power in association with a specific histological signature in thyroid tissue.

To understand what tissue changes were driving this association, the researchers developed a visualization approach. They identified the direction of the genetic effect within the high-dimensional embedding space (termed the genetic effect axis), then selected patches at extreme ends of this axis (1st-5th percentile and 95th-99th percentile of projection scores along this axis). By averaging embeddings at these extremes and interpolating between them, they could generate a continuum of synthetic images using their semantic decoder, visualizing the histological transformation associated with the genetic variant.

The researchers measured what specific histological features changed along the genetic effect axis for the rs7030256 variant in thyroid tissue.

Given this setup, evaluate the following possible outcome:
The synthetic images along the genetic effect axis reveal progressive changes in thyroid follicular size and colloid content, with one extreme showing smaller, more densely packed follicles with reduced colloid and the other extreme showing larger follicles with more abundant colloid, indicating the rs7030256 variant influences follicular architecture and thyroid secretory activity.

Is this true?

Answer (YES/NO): NO